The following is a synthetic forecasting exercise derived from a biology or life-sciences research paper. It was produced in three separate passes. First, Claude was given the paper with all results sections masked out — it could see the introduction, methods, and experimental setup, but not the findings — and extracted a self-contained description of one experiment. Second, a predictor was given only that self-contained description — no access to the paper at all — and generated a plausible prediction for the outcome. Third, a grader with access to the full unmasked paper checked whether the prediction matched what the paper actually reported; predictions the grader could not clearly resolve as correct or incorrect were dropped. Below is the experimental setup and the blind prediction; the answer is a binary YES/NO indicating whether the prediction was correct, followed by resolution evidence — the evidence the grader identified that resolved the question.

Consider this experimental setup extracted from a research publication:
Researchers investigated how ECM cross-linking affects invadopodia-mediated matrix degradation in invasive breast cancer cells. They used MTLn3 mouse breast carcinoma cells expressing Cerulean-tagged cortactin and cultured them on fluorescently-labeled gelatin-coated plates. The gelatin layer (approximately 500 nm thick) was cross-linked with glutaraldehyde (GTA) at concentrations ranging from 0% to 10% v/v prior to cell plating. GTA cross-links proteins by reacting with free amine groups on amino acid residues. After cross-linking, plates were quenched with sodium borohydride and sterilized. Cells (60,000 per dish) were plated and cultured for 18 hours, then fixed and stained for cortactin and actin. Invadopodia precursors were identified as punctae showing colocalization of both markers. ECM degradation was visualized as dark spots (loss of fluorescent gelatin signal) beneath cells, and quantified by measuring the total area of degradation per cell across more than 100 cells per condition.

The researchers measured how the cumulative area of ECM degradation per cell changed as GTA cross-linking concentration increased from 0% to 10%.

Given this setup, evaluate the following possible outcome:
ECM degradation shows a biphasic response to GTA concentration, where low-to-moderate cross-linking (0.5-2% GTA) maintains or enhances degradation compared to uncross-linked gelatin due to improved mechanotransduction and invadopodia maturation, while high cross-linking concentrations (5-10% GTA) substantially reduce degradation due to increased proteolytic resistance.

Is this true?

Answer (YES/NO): NO